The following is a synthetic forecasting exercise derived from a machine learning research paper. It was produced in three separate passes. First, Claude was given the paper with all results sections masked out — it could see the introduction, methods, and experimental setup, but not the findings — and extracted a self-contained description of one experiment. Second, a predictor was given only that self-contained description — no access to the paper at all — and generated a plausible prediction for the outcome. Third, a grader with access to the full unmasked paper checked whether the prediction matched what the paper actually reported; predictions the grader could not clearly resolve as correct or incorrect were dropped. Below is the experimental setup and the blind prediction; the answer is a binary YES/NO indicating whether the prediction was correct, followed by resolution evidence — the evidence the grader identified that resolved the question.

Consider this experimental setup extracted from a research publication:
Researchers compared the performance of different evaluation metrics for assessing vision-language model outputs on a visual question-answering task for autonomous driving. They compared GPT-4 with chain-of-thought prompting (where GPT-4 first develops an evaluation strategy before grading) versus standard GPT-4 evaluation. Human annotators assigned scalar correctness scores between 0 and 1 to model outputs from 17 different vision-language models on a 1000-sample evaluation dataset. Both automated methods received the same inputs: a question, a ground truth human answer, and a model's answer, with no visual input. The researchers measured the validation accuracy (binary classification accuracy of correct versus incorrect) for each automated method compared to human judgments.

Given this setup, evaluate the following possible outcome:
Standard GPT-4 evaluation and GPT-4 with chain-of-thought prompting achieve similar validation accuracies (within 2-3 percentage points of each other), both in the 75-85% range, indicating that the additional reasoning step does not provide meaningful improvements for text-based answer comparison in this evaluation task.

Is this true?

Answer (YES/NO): NO